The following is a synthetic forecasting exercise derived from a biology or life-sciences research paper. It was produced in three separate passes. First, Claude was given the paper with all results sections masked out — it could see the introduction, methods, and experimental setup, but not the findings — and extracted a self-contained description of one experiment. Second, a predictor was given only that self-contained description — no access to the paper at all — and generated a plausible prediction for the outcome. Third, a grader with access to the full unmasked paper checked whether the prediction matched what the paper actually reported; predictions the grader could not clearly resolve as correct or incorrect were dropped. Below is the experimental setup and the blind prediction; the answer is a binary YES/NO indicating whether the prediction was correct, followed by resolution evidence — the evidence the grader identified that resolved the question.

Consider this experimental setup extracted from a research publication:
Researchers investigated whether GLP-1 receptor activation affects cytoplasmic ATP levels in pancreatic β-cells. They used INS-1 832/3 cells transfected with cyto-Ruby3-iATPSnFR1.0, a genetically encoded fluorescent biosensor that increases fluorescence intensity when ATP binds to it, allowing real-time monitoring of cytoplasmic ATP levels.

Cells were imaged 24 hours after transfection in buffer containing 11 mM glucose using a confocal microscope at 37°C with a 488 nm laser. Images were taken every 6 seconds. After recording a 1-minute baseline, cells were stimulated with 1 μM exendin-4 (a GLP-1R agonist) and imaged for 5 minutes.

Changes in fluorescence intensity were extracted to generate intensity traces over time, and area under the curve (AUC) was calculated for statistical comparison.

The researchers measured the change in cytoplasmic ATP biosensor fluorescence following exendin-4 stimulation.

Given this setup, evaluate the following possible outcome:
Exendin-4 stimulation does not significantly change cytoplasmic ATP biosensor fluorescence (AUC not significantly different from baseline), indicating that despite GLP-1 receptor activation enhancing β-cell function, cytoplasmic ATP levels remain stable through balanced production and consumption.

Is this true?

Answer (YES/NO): NO